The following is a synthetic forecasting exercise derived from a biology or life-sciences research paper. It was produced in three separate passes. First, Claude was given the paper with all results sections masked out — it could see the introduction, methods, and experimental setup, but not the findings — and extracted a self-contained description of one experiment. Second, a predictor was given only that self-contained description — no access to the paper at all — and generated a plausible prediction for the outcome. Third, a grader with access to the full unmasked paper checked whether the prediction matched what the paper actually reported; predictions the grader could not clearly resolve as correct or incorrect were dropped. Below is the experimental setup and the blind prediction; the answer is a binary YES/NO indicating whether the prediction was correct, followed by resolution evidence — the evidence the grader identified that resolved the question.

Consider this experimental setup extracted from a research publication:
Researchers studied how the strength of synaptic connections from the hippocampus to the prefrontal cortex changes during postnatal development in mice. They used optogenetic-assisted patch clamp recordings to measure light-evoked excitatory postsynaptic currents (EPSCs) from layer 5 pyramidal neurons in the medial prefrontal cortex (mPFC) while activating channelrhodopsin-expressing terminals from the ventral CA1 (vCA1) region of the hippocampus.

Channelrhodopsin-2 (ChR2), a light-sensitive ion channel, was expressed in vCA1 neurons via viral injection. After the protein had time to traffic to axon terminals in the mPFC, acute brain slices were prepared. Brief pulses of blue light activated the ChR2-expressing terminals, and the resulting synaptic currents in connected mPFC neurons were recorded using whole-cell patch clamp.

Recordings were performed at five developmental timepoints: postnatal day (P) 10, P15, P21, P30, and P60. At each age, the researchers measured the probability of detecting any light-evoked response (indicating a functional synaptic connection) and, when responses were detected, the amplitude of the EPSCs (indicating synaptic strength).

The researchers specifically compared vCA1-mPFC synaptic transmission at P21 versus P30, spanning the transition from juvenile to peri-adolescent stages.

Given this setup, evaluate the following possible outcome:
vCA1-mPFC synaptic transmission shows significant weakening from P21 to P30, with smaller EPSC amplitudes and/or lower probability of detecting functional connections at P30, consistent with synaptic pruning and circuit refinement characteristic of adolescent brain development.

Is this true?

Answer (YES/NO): NO